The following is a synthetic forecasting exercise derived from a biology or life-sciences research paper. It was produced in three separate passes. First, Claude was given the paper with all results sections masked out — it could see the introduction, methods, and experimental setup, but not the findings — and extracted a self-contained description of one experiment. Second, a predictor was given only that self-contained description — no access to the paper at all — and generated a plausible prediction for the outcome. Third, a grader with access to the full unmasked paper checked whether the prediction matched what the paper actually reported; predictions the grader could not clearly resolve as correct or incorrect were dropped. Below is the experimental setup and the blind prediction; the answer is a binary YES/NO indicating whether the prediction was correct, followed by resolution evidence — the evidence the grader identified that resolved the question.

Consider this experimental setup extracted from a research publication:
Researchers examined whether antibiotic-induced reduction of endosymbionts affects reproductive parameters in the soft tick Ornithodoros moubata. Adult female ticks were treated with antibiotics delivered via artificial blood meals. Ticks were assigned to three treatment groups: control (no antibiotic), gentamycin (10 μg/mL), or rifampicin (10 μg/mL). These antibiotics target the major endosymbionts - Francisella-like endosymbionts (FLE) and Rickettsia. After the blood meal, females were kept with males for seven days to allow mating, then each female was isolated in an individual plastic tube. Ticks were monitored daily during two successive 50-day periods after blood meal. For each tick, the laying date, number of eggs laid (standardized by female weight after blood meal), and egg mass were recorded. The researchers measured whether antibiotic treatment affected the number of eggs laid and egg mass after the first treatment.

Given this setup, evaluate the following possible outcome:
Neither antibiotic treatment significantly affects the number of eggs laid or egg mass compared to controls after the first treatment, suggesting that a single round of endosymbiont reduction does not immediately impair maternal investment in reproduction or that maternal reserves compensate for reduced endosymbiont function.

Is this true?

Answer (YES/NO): YES